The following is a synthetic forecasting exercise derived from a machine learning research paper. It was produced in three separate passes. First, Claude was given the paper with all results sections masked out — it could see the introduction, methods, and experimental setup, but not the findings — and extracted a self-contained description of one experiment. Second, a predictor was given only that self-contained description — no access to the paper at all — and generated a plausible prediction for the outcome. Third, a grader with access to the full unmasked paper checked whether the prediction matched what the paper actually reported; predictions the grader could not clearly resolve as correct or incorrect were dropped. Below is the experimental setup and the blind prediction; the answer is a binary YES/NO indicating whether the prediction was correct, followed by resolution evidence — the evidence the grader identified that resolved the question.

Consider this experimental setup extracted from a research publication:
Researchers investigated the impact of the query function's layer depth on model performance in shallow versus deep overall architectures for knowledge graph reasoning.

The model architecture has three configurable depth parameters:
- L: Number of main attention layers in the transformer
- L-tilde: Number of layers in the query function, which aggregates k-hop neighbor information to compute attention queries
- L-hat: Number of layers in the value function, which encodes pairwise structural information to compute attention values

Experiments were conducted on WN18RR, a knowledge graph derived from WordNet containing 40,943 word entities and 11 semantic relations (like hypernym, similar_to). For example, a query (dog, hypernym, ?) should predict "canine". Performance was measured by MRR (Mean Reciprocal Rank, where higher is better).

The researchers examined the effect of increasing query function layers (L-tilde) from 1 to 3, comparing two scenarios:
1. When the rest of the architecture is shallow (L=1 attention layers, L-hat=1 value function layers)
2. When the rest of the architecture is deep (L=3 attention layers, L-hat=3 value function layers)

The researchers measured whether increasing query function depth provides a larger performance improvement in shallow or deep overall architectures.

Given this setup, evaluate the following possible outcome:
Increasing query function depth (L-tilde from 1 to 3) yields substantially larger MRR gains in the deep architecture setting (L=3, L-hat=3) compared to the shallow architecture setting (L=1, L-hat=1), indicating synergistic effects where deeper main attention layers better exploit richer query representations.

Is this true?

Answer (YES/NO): NO